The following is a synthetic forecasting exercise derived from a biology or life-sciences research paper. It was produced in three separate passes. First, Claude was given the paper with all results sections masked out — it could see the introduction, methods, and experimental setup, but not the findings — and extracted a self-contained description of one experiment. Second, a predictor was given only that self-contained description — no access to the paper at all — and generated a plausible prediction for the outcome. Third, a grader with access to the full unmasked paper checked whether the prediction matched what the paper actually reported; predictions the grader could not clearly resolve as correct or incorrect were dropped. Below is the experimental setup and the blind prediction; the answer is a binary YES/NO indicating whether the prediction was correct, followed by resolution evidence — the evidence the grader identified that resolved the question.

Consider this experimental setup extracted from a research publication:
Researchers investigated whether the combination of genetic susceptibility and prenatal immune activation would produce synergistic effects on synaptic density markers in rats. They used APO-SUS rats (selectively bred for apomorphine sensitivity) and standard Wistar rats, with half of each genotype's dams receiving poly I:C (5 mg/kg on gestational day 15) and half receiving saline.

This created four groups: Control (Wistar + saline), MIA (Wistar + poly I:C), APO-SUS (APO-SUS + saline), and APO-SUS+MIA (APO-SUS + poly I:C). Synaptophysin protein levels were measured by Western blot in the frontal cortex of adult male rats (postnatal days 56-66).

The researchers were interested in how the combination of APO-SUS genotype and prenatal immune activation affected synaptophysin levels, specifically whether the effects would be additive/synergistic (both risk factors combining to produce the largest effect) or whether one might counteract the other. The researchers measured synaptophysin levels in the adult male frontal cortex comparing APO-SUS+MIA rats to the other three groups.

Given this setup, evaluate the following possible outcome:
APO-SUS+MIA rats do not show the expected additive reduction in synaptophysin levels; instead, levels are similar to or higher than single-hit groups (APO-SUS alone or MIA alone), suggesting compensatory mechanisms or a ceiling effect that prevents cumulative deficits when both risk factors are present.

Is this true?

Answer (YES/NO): YES